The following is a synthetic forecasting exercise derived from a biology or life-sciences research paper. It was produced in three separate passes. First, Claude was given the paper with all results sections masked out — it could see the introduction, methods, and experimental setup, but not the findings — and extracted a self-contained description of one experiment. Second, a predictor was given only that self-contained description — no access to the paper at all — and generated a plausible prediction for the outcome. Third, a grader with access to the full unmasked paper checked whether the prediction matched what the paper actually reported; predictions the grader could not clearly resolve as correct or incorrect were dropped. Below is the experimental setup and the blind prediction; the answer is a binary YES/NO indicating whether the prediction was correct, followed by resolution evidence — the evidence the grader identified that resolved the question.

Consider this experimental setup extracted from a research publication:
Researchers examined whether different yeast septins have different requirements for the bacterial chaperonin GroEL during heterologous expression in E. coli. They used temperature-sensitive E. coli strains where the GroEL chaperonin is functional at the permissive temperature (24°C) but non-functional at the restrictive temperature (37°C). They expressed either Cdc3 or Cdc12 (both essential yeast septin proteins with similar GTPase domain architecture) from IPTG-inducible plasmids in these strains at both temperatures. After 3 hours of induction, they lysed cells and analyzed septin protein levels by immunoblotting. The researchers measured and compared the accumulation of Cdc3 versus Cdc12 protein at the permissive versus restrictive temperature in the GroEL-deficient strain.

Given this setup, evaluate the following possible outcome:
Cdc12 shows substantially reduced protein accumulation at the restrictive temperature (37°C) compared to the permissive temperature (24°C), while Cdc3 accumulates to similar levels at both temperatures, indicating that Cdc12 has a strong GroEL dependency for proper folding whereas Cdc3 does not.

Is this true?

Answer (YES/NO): YES